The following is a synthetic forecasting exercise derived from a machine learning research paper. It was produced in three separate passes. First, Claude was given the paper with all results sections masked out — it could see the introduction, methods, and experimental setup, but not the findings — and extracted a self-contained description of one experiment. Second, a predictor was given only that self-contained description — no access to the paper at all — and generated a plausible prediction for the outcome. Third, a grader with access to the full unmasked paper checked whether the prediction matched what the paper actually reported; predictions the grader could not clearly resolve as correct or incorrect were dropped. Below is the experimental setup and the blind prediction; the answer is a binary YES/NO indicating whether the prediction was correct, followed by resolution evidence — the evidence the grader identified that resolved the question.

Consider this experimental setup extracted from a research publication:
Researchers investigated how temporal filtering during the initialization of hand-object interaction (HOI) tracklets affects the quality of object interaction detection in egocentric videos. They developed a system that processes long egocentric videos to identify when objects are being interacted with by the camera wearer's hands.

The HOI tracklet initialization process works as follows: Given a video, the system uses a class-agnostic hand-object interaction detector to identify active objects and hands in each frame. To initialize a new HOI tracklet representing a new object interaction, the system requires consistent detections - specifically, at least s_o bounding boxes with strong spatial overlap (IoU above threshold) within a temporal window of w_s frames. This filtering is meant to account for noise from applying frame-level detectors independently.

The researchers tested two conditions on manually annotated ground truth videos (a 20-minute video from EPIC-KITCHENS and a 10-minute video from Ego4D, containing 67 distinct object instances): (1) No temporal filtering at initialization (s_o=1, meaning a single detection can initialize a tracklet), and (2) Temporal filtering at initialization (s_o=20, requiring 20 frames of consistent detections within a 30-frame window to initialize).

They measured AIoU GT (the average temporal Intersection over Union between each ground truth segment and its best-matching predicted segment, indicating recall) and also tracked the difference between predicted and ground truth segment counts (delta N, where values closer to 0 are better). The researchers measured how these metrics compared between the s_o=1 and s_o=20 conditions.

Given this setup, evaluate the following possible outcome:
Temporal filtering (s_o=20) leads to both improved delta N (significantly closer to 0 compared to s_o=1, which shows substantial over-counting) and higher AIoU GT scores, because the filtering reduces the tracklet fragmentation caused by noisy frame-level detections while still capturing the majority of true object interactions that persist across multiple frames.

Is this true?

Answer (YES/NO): NO